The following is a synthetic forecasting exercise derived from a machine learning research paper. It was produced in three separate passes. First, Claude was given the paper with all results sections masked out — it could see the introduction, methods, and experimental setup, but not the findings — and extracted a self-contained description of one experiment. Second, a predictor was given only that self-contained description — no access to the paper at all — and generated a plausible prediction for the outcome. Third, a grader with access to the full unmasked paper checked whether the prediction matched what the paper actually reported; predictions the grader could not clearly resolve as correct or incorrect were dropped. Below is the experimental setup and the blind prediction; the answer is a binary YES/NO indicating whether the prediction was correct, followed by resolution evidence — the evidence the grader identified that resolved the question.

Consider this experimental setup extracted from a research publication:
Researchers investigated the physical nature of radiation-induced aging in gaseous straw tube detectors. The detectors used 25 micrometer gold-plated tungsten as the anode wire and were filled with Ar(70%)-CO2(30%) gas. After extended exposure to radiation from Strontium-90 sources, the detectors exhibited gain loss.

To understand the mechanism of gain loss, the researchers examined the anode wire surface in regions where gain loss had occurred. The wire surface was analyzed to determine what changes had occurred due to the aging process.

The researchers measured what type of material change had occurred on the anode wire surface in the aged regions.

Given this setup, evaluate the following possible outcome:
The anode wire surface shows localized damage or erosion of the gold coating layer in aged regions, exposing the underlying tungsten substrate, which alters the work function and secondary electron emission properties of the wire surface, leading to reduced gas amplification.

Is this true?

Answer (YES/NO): NO